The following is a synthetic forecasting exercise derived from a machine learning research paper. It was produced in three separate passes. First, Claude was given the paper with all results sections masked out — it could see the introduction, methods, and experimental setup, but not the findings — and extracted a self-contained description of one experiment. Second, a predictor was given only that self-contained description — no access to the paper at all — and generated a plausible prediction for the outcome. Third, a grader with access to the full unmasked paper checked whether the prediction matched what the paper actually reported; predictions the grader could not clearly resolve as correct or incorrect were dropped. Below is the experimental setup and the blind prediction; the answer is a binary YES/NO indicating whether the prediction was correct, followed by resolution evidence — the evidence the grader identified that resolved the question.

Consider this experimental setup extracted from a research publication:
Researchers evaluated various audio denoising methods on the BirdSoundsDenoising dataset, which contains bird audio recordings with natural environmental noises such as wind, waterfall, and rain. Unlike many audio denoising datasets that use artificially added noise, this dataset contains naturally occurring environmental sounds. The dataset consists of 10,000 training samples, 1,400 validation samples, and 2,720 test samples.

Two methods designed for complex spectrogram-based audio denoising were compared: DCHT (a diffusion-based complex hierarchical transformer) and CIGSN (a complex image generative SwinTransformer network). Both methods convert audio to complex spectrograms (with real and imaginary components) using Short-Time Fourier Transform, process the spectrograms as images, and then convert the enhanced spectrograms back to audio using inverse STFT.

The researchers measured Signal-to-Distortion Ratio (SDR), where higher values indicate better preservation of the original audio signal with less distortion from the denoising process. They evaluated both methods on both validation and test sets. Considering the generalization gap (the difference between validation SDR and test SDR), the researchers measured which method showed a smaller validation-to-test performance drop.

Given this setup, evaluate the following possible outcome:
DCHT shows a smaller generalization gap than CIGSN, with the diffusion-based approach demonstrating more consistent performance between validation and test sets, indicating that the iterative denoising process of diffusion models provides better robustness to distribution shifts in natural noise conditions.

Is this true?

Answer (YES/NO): YES